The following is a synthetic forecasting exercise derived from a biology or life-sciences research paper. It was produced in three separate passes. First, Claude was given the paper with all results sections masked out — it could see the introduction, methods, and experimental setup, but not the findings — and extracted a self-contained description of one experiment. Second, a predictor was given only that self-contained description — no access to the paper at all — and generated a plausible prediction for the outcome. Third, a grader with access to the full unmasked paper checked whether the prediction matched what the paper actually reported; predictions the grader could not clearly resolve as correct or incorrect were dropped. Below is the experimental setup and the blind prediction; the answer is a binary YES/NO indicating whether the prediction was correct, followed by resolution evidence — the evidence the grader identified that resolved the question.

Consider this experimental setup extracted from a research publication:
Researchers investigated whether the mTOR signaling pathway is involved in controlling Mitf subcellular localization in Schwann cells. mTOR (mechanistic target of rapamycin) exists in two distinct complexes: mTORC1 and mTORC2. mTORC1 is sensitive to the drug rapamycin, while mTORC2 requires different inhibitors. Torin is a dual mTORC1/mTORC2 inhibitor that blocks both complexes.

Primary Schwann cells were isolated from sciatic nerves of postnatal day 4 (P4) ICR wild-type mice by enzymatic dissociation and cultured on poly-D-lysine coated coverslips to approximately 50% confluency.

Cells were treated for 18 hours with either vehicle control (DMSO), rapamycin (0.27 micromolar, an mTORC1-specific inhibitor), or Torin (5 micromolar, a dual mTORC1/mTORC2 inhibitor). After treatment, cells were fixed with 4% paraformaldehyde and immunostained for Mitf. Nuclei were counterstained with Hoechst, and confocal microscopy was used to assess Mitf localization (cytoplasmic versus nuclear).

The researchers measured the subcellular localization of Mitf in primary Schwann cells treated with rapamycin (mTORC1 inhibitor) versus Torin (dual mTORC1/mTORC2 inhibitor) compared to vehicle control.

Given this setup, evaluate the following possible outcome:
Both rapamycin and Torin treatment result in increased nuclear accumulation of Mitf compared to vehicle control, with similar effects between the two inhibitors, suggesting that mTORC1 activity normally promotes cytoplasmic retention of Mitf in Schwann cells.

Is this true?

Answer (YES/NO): NO